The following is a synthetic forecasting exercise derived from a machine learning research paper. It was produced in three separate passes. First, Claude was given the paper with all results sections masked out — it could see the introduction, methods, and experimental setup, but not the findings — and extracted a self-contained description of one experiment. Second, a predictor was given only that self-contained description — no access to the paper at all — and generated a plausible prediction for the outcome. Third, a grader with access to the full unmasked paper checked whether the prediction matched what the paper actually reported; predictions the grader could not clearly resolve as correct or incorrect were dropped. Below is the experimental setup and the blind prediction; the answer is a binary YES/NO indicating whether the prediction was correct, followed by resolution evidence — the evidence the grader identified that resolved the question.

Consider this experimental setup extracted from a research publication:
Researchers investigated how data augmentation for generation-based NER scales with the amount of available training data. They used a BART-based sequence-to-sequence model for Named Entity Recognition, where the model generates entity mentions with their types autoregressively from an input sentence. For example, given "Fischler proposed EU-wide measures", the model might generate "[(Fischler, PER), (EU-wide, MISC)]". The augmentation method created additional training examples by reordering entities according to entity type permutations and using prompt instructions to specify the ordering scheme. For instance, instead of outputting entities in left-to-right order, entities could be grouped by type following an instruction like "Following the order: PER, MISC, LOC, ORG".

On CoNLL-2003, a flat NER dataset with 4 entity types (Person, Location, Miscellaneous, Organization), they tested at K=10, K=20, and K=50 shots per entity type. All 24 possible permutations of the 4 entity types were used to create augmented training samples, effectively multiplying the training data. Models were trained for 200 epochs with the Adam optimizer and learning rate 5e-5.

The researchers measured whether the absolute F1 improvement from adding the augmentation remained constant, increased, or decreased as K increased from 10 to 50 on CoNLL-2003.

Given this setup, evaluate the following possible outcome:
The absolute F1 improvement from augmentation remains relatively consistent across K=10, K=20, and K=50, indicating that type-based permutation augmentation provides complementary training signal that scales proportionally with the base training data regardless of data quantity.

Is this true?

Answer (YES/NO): NO